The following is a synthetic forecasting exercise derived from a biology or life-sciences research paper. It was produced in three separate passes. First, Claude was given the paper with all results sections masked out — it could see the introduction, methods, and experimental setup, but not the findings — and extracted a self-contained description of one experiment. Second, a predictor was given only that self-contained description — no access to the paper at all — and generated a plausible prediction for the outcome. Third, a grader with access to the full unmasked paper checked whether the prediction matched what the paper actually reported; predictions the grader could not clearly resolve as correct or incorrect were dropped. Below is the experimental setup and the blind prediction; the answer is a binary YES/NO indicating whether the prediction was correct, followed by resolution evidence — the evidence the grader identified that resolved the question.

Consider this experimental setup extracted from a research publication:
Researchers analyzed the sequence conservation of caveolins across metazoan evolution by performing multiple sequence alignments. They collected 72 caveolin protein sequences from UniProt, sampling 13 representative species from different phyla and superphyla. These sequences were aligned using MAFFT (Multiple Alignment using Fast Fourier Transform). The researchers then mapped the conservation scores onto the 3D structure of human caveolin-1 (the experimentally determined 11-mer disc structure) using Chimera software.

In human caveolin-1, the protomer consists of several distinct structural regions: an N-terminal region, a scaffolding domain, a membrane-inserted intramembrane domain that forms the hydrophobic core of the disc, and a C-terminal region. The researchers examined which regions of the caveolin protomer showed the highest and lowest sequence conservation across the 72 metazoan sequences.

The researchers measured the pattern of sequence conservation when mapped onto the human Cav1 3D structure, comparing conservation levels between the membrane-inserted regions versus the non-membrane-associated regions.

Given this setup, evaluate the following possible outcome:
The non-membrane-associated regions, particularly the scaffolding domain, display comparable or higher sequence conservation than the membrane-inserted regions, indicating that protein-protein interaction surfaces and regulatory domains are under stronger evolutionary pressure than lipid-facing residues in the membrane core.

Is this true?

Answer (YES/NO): YES